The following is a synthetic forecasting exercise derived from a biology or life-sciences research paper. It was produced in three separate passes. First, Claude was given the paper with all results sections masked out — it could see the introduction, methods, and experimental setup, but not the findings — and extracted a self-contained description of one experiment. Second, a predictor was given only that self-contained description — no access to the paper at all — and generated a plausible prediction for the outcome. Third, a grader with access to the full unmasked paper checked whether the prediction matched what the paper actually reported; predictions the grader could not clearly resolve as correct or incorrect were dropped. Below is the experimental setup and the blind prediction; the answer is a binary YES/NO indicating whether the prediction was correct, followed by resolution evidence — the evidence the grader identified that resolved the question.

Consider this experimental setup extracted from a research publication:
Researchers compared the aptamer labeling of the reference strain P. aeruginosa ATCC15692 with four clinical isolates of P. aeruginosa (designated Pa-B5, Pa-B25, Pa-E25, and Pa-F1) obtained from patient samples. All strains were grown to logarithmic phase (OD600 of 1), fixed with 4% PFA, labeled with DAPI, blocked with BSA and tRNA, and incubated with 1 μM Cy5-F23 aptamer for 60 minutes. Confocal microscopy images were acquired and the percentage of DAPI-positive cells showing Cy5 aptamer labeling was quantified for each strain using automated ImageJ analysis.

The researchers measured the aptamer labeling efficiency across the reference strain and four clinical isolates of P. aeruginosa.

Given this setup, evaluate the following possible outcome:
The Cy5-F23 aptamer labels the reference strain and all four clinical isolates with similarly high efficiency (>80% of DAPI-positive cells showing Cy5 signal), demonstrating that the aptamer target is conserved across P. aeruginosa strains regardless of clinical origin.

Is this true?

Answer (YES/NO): YES